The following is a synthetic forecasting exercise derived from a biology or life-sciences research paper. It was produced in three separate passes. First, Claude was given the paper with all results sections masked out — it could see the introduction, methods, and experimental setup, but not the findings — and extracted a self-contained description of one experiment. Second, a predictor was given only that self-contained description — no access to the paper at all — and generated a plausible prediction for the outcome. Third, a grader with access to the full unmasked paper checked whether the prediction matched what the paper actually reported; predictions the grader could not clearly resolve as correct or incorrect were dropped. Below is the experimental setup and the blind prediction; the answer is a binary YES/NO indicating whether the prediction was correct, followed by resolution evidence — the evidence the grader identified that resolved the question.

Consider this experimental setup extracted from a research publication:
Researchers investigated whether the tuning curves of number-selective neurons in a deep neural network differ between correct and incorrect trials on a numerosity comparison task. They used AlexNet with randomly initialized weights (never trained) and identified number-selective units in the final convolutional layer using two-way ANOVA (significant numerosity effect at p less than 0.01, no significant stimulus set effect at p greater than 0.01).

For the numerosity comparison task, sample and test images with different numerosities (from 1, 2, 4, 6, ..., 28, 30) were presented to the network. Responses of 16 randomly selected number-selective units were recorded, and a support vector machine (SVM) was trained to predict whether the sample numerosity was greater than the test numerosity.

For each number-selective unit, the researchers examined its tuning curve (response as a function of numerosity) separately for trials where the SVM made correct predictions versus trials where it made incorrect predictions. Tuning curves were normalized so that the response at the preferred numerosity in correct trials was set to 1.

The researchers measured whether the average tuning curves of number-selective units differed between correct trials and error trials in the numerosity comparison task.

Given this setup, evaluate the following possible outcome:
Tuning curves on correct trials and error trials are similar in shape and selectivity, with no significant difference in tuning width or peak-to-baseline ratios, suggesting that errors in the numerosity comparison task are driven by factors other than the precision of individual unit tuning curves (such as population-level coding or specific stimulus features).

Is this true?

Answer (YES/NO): NO